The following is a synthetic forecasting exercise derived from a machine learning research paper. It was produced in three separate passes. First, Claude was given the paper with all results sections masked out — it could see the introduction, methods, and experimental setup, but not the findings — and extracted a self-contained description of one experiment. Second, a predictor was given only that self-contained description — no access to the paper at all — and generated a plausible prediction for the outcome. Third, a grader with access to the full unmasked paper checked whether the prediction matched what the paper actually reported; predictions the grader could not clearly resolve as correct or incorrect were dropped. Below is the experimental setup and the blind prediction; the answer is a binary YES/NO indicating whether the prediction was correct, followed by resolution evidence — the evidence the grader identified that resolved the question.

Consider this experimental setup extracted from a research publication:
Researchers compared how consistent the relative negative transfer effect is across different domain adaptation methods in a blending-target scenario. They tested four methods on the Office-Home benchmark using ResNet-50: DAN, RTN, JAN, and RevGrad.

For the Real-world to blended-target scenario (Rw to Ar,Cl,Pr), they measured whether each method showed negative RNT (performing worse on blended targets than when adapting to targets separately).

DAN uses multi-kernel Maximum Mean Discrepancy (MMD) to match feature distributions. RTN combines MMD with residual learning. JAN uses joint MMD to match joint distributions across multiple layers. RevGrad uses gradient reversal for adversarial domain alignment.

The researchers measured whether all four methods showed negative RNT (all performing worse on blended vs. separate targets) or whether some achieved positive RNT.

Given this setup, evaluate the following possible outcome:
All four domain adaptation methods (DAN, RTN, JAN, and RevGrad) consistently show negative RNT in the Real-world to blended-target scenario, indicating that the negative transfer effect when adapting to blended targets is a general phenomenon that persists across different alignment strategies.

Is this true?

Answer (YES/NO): YES